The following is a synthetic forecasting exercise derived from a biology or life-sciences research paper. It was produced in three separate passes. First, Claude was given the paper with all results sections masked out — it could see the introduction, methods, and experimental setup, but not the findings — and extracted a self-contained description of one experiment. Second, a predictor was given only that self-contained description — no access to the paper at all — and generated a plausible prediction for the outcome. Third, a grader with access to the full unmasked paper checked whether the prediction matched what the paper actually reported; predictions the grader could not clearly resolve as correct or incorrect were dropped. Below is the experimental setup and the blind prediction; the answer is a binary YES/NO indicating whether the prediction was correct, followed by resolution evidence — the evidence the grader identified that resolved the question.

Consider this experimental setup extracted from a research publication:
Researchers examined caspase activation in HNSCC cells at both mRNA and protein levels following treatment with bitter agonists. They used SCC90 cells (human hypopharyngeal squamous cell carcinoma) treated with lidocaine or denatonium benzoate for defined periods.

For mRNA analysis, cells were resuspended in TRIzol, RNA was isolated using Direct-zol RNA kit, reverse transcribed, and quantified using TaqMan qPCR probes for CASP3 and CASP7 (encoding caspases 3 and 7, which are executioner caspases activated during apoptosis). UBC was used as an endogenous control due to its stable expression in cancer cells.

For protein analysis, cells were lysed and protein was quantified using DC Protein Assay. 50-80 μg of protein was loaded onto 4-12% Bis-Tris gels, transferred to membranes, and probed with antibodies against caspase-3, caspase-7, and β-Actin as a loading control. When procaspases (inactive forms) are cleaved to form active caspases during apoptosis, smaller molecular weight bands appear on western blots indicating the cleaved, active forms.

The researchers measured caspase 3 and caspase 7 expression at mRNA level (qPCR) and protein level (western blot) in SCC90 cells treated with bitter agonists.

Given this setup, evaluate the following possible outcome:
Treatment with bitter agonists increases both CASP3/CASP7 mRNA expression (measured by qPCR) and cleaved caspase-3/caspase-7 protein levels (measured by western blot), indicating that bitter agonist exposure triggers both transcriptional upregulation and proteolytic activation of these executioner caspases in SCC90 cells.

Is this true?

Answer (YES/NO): NO